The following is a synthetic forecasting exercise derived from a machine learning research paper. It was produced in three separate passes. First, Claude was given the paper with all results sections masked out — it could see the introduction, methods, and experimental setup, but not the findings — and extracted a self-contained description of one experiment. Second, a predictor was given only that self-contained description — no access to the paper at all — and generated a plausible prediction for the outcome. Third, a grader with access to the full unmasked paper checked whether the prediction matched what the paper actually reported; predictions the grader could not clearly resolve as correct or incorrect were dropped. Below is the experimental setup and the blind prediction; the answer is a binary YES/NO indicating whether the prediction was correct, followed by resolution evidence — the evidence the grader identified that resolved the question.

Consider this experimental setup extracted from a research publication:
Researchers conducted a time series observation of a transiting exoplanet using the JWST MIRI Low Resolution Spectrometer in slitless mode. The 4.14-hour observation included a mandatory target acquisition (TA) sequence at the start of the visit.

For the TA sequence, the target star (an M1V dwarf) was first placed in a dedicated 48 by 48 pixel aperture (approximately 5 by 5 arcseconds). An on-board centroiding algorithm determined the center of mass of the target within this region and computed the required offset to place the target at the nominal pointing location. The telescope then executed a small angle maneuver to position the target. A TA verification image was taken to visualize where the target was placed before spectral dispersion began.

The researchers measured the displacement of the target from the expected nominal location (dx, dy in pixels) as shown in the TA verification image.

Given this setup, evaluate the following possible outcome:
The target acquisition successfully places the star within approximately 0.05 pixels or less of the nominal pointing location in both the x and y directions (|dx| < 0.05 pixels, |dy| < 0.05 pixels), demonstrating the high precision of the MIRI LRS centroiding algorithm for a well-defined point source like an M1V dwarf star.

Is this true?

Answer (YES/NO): NO